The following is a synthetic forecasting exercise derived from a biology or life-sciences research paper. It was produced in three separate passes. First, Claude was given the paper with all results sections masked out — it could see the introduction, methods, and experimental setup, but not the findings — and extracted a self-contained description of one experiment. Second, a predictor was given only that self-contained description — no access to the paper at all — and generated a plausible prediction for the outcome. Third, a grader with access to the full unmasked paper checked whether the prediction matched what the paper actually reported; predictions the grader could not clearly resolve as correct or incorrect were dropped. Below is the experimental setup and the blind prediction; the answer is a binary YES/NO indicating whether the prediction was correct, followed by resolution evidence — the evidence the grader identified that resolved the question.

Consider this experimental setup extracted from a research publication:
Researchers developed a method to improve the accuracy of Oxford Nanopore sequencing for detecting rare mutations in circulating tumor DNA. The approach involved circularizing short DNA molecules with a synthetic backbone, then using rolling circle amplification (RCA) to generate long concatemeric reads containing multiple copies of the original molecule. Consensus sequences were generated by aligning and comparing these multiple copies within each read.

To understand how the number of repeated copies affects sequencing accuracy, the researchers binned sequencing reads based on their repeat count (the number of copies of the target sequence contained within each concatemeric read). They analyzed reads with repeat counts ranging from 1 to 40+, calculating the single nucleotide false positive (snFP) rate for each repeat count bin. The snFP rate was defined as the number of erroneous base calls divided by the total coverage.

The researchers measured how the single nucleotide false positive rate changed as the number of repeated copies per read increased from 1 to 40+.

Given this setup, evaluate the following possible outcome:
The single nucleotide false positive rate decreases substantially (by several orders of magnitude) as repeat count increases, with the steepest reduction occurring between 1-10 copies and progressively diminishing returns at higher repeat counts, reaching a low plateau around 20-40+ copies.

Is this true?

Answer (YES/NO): NO